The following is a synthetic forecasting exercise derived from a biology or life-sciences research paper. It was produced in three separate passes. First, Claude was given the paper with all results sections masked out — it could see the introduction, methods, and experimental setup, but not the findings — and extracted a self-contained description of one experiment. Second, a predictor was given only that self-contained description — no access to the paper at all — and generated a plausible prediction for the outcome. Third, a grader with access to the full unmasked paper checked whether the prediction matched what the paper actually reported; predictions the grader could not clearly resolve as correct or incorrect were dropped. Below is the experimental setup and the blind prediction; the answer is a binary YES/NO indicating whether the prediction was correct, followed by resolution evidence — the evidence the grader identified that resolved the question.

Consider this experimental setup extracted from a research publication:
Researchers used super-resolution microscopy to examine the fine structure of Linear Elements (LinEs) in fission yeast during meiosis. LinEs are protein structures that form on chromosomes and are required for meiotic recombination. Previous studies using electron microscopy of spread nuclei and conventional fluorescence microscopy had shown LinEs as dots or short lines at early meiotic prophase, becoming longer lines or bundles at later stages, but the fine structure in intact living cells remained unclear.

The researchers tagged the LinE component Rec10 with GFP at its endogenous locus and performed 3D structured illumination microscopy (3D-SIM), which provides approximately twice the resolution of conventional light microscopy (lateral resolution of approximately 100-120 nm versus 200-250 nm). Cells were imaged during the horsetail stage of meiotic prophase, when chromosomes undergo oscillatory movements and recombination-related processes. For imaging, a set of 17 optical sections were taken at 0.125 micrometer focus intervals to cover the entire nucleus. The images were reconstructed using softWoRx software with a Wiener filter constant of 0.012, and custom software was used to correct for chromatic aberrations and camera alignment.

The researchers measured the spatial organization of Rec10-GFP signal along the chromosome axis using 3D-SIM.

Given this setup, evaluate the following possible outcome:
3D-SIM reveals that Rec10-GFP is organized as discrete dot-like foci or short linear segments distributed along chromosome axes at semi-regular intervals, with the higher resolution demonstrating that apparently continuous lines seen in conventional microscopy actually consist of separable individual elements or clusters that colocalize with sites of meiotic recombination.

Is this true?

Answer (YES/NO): NO